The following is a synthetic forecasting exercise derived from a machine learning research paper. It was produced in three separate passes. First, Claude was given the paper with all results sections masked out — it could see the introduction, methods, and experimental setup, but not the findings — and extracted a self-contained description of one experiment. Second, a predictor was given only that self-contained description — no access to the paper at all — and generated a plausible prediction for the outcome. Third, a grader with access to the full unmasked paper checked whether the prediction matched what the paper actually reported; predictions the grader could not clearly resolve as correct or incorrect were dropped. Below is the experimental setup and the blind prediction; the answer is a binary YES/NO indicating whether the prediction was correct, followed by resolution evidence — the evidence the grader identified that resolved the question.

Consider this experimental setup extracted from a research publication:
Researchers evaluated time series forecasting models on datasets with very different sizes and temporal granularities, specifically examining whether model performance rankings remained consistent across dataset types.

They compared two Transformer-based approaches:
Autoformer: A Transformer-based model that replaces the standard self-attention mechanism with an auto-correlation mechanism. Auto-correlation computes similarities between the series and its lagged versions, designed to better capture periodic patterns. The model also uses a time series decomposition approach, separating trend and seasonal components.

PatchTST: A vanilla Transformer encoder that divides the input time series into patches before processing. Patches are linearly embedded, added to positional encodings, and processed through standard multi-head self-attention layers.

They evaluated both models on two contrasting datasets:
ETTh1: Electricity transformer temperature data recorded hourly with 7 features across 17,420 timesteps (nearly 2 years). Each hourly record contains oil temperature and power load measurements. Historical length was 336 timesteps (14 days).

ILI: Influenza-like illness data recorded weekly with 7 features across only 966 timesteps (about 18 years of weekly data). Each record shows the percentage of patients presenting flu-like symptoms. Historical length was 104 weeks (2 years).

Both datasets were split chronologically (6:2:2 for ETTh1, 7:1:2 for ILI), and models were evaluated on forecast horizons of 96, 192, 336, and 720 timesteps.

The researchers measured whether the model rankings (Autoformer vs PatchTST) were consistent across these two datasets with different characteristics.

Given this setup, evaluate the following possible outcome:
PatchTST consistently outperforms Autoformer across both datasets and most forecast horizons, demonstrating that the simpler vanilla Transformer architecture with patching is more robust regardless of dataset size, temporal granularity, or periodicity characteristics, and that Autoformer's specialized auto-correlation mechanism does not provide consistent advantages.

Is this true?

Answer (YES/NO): YES